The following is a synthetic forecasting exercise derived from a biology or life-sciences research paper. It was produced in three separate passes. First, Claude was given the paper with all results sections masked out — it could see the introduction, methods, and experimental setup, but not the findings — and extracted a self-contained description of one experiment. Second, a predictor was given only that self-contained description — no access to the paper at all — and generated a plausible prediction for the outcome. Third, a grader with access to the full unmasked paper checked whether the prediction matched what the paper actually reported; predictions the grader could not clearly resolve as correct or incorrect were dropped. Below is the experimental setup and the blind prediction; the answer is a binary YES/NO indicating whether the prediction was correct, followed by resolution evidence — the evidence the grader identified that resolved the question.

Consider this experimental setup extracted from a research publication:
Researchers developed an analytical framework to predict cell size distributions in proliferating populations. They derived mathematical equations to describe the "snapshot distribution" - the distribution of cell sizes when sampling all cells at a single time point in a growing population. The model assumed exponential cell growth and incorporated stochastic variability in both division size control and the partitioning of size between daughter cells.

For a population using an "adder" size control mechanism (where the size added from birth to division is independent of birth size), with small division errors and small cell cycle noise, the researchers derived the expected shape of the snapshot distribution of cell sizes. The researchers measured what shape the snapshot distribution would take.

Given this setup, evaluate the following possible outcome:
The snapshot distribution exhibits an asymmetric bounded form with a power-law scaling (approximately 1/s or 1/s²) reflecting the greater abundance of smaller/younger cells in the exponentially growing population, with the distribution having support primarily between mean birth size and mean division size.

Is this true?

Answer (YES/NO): YES